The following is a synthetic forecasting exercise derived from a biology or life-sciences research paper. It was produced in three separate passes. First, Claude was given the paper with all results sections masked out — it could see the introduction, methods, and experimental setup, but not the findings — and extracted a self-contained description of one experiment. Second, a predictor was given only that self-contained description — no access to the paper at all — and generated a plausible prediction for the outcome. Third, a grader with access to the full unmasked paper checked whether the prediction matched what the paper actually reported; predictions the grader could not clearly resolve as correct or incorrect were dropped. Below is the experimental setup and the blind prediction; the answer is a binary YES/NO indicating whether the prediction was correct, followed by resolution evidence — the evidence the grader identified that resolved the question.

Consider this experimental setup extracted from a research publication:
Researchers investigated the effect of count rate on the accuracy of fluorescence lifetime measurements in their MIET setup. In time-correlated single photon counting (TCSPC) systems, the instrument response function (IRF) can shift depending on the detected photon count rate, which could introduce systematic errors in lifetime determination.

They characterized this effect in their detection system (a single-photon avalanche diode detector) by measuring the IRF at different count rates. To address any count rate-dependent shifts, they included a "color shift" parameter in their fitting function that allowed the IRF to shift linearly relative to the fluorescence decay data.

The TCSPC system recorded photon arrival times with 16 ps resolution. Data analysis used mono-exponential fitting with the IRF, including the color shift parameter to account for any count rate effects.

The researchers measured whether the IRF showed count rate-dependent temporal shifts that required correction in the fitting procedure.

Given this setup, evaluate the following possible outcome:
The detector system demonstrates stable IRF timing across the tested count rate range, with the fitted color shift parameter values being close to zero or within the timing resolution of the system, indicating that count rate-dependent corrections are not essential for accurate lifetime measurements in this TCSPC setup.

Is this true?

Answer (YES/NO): NO